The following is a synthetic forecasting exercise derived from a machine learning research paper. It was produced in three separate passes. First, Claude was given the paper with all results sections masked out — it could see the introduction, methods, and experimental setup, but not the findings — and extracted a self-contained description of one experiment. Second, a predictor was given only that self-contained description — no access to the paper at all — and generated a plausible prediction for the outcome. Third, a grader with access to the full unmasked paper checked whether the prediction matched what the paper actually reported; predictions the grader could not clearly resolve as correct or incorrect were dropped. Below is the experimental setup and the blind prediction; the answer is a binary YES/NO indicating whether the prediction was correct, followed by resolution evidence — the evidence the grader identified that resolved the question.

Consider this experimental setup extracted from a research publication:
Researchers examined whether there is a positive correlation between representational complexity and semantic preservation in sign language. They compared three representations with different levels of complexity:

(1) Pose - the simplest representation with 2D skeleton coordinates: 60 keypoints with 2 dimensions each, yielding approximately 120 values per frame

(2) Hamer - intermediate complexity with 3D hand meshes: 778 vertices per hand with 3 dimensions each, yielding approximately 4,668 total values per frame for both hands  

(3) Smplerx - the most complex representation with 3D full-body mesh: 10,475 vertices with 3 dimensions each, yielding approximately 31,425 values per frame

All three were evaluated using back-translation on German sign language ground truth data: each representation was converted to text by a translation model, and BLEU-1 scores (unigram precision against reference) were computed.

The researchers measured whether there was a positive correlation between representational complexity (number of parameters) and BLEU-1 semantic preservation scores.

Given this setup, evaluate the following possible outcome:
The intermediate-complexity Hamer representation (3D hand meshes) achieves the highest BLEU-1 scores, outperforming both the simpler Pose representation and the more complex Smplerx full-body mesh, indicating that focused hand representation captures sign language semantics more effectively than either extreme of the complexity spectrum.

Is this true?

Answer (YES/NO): YES